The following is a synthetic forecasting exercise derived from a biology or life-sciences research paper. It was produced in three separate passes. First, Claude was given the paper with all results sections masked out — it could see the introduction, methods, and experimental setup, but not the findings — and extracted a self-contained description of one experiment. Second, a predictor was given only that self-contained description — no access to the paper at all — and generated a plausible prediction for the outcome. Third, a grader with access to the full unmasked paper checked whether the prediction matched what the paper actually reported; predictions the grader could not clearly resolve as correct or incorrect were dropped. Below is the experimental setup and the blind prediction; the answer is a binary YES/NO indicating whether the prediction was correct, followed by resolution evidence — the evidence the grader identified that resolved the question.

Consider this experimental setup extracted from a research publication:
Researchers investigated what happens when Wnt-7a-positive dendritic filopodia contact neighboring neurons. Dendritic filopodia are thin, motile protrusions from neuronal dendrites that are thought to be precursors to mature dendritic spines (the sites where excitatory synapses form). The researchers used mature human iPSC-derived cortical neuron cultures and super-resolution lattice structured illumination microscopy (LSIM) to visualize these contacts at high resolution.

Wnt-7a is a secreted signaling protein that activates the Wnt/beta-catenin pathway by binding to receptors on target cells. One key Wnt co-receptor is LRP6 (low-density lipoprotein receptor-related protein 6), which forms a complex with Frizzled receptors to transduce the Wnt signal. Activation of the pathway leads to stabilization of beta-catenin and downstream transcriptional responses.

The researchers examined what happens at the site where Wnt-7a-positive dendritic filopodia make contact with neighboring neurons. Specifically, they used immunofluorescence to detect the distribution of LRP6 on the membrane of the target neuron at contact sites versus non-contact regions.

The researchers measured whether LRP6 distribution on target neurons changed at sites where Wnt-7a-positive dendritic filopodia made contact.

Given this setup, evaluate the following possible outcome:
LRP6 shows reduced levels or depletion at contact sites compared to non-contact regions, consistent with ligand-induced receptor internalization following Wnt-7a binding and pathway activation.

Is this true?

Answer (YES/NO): NO